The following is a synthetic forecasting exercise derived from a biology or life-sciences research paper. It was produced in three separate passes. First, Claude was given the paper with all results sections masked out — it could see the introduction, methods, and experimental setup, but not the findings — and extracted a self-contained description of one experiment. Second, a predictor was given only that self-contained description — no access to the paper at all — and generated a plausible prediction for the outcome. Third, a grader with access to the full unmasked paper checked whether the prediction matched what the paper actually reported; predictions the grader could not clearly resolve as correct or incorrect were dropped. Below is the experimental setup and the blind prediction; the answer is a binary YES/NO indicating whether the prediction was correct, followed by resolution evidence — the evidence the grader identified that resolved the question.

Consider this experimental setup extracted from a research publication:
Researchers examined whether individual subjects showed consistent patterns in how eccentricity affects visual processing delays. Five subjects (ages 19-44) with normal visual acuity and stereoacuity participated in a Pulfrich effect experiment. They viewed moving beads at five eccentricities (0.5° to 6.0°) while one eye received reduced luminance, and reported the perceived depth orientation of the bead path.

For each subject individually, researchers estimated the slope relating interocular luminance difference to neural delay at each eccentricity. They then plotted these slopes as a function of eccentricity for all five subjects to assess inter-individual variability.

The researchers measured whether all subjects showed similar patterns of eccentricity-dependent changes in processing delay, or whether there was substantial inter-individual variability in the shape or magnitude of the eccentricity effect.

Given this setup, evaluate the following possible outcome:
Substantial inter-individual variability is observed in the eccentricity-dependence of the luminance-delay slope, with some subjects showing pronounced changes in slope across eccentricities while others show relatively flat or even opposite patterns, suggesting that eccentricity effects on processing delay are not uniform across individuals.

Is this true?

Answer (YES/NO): NO